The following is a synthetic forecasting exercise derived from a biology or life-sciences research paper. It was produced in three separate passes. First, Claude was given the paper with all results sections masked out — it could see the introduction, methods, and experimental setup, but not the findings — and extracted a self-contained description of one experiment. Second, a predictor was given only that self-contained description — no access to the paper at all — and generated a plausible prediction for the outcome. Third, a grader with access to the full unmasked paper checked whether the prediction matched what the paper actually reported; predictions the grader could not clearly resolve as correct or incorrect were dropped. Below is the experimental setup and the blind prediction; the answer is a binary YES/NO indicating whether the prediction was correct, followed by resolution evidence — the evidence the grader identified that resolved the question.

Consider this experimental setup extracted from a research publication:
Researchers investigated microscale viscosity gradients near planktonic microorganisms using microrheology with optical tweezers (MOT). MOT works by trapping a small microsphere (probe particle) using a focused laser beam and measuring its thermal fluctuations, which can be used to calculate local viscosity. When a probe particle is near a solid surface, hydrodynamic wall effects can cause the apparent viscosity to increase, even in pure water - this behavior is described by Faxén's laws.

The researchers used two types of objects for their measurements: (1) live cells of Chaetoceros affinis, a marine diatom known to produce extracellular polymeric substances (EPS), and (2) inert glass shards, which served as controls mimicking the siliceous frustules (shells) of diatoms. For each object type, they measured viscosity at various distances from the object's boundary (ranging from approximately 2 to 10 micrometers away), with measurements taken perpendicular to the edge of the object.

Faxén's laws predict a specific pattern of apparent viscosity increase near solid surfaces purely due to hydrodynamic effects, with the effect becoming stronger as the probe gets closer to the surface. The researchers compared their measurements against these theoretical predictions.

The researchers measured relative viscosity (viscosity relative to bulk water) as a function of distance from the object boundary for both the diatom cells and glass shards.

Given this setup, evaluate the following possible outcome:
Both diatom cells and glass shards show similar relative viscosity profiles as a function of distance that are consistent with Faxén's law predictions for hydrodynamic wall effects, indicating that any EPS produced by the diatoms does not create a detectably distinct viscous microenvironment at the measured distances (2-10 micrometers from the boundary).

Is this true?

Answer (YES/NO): NO